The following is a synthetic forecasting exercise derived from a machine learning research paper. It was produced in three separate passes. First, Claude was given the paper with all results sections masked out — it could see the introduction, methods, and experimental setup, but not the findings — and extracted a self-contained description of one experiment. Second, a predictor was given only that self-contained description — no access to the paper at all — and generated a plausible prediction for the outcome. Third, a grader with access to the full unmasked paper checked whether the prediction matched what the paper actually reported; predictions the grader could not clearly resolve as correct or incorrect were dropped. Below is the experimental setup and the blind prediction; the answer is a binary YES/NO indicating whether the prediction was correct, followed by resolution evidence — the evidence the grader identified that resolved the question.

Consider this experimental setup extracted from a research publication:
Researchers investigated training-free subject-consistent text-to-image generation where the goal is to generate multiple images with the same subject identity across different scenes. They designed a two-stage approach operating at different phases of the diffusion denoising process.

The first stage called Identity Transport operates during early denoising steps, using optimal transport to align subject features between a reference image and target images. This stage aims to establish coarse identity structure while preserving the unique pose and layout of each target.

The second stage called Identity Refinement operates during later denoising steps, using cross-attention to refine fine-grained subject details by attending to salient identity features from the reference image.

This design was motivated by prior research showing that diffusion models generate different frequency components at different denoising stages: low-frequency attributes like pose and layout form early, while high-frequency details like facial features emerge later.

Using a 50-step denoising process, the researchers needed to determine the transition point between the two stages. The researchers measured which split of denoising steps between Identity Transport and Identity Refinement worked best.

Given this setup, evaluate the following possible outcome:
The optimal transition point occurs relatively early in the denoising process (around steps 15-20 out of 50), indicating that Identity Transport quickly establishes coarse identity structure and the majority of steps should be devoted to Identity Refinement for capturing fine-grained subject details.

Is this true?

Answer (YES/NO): NO